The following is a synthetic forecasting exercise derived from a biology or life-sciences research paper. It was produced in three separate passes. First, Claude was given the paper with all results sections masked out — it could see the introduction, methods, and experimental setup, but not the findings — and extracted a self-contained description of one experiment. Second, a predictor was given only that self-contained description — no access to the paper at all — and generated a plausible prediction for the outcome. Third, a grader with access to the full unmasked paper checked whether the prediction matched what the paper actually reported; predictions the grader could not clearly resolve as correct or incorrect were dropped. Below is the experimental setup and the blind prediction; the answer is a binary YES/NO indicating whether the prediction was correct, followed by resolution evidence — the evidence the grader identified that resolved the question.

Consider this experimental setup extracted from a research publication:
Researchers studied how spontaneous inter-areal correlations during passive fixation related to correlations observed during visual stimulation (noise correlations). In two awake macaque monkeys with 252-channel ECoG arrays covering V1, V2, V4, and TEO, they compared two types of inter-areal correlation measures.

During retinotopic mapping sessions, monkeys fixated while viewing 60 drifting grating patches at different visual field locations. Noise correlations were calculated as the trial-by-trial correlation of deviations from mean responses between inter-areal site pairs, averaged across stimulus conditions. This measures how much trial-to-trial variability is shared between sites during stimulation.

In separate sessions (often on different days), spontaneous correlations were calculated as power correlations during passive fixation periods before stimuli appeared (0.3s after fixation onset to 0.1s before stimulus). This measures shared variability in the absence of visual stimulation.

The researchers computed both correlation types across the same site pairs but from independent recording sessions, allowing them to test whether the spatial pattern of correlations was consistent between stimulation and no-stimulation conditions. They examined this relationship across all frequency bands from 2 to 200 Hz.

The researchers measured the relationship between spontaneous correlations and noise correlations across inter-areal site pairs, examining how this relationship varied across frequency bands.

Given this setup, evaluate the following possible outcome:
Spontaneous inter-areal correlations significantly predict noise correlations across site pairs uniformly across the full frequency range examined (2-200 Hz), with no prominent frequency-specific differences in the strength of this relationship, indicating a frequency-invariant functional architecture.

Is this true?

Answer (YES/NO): NO